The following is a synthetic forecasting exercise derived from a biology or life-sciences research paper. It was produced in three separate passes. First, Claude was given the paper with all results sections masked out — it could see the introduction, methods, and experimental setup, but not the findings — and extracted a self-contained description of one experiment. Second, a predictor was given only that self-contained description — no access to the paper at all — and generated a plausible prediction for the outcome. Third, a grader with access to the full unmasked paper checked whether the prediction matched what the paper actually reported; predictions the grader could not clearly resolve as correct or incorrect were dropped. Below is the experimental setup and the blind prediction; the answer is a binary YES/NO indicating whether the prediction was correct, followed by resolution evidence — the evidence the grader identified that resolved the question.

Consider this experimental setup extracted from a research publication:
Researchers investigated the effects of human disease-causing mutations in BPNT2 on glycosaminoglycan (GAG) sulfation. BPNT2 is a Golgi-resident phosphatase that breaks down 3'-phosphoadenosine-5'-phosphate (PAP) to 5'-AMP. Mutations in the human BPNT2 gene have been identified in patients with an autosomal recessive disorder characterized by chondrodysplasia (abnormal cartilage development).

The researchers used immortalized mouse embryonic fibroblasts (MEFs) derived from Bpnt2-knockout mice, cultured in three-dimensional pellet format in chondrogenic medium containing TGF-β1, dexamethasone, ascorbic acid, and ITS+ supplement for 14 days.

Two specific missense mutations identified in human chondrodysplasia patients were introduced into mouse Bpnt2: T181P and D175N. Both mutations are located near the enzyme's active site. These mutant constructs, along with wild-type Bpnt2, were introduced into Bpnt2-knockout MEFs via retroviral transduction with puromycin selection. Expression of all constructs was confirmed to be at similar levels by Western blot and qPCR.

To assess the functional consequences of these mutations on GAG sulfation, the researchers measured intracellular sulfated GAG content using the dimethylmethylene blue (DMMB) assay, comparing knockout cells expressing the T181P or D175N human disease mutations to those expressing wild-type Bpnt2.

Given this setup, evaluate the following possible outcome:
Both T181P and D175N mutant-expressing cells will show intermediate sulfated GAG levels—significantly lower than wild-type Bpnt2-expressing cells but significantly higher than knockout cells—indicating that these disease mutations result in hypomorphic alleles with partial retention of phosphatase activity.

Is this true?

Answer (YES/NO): NO